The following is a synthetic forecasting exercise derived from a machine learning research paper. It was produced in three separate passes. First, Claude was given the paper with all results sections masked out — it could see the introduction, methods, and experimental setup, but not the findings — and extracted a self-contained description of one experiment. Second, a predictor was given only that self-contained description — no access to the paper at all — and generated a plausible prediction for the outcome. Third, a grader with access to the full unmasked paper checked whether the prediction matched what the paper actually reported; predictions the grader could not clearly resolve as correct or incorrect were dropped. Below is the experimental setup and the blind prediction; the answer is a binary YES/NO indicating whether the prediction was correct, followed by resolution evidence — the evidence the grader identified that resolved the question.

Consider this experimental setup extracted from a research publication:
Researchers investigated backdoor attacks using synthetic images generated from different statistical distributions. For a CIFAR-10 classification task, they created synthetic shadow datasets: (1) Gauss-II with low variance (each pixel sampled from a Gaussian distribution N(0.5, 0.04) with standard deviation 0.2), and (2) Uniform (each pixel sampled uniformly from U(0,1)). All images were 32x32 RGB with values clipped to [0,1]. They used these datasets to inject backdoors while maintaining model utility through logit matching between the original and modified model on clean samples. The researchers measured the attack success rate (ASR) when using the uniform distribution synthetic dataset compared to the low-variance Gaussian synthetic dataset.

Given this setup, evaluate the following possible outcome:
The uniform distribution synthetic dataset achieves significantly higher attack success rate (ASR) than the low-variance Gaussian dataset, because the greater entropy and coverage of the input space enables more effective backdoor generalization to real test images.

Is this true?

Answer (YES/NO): YES